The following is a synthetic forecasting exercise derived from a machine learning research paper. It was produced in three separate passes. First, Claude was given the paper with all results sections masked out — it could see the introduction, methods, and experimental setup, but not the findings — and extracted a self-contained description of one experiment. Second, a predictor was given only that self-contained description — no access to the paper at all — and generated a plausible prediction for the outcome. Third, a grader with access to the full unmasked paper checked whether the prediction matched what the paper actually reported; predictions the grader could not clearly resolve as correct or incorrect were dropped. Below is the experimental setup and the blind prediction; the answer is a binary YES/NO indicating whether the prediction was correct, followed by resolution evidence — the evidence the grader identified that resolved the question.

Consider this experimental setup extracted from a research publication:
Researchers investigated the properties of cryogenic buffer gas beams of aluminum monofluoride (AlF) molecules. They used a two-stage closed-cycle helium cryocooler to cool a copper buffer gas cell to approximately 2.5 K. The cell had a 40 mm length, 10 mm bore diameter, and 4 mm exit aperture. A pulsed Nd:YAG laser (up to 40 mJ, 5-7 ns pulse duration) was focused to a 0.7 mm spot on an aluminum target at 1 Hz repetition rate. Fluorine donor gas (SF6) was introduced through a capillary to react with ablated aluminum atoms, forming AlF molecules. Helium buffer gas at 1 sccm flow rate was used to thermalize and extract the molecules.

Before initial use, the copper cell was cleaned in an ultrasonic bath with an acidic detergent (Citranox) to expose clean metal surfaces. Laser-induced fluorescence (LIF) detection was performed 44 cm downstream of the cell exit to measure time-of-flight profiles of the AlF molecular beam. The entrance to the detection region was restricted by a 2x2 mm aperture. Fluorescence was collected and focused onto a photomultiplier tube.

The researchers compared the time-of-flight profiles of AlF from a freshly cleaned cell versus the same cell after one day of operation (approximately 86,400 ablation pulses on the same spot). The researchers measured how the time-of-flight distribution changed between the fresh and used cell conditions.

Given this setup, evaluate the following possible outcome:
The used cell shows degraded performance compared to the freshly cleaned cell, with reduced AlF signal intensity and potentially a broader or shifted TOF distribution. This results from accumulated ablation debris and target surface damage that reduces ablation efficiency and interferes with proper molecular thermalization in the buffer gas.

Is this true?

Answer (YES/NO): NO